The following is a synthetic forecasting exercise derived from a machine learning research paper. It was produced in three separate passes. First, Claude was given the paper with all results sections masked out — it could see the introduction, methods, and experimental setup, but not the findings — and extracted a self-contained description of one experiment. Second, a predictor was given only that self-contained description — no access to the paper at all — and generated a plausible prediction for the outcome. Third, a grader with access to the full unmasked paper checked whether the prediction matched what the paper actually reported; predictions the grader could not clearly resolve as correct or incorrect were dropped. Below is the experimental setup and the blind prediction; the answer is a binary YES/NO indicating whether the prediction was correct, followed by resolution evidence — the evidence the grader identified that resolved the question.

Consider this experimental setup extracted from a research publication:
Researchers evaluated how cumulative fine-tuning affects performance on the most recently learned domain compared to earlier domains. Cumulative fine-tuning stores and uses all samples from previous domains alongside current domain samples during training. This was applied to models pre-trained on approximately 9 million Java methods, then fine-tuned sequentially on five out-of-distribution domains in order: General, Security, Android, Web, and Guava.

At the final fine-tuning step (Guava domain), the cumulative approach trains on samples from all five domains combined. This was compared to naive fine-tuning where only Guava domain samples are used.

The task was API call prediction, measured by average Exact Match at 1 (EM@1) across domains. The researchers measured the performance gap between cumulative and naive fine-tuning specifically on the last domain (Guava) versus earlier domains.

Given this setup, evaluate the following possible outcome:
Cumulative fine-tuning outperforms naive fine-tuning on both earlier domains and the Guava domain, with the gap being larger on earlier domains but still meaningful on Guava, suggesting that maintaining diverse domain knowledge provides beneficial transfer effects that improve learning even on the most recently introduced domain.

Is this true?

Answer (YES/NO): NO